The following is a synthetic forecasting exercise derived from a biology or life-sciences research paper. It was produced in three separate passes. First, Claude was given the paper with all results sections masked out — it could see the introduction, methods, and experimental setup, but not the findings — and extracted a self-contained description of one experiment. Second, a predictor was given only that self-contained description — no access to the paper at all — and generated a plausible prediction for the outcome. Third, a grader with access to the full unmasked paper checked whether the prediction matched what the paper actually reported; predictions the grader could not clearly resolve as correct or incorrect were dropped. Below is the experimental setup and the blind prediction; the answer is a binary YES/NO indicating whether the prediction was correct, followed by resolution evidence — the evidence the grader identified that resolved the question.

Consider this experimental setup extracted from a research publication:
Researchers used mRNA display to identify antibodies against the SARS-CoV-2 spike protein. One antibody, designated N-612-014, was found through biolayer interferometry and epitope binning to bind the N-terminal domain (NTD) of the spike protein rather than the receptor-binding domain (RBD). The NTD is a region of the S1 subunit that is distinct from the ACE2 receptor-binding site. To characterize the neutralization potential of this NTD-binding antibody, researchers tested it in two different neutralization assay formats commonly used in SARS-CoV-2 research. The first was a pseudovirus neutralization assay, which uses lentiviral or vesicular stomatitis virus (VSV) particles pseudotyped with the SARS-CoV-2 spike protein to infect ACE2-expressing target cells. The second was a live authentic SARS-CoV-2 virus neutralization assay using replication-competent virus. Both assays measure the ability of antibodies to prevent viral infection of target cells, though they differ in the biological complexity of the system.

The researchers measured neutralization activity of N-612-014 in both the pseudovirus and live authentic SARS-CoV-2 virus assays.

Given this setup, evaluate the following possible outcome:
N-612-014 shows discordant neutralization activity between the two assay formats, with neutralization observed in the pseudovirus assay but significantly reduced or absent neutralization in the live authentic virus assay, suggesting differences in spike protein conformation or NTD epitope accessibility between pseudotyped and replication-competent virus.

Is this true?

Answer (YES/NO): NO